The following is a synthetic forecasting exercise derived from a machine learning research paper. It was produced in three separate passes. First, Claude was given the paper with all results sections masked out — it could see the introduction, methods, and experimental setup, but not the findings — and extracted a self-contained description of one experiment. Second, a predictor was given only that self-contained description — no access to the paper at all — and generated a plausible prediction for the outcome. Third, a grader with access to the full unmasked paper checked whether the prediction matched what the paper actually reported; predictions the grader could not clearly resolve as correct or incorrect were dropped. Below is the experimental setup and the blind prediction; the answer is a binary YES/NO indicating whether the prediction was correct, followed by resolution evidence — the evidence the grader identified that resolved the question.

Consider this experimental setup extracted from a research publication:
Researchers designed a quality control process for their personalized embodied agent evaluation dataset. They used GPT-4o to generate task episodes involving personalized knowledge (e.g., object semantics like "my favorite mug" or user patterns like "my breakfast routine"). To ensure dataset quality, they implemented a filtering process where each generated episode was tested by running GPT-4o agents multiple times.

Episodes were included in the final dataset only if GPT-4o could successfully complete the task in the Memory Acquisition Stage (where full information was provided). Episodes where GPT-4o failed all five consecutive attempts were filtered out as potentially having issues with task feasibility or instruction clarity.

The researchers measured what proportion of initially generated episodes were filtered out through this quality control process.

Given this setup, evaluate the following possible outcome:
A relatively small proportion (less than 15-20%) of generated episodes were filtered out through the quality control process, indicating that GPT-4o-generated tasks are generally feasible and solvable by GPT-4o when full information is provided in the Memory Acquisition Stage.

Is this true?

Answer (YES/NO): YES